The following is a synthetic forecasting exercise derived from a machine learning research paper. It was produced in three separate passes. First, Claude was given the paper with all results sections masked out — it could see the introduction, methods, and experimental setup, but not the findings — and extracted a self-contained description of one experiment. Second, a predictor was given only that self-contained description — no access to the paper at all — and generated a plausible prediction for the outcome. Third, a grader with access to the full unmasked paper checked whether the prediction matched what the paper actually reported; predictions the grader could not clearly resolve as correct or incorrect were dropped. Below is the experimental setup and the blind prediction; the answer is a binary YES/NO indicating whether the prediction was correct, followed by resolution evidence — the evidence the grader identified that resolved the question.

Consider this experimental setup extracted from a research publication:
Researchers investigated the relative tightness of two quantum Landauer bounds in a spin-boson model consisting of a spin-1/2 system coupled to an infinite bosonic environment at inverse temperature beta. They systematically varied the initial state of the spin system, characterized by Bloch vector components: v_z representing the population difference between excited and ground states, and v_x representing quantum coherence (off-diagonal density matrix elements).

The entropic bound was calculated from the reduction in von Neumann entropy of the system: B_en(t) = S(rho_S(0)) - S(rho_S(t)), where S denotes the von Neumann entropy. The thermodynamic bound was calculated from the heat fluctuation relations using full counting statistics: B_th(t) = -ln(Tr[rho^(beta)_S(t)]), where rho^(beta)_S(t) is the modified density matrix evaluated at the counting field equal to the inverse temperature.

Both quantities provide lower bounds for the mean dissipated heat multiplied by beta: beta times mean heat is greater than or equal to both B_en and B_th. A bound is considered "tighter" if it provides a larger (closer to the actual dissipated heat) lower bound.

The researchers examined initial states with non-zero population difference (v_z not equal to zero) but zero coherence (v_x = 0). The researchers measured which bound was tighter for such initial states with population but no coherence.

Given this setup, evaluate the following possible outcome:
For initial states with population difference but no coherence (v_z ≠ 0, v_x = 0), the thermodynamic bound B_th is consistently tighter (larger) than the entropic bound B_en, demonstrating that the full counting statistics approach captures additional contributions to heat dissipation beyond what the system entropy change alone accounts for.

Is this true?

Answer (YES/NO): NO